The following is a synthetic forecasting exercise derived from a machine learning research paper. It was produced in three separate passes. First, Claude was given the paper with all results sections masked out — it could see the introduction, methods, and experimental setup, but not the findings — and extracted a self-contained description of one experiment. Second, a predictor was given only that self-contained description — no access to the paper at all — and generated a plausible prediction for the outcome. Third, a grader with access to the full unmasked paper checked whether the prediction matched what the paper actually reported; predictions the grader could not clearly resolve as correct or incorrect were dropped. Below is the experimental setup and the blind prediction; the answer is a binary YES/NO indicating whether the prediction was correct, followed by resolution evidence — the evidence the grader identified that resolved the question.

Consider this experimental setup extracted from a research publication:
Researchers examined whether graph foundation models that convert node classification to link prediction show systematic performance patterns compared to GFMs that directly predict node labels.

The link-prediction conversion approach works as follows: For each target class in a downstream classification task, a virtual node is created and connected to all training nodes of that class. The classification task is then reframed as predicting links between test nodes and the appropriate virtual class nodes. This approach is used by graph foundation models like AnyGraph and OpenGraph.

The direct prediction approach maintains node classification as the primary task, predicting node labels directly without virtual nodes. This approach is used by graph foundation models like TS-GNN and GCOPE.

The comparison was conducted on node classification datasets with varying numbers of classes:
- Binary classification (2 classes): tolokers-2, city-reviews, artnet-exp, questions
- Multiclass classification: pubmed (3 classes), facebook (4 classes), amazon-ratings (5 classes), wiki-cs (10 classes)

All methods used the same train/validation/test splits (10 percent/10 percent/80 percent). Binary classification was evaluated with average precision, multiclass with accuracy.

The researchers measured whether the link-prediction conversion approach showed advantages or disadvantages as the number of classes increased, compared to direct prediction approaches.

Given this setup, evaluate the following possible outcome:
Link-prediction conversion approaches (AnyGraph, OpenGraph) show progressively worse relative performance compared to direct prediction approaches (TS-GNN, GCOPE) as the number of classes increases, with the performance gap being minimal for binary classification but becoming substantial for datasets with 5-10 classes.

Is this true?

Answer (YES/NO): NO